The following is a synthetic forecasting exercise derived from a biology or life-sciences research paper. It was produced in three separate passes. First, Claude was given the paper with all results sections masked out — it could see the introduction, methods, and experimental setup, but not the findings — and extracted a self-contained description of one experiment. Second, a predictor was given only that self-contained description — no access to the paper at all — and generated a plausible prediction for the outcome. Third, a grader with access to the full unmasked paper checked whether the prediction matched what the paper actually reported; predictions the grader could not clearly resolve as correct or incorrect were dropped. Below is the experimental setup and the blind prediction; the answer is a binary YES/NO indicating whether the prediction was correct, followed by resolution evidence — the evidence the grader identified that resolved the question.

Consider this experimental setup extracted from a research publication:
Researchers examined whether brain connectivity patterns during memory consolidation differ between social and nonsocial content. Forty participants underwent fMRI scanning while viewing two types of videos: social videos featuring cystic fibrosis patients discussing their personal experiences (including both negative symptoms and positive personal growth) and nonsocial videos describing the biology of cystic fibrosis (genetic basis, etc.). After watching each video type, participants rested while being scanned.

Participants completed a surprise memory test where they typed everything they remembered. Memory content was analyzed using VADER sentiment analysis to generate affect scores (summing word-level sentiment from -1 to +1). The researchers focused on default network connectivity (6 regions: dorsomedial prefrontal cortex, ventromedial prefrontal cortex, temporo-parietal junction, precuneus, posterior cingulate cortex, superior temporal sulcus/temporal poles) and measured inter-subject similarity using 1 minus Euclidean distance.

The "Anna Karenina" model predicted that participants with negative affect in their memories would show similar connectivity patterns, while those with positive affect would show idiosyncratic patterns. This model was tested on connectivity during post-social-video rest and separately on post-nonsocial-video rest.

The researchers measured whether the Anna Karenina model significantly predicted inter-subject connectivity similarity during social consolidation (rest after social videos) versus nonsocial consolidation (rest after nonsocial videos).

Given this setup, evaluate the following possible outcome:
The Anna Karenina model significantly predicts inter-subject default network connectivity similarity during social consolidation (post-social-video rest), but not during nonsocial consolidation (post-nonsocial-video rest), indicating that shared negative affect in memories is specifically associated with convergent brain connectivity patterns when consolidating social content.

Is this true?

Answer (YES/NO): YES